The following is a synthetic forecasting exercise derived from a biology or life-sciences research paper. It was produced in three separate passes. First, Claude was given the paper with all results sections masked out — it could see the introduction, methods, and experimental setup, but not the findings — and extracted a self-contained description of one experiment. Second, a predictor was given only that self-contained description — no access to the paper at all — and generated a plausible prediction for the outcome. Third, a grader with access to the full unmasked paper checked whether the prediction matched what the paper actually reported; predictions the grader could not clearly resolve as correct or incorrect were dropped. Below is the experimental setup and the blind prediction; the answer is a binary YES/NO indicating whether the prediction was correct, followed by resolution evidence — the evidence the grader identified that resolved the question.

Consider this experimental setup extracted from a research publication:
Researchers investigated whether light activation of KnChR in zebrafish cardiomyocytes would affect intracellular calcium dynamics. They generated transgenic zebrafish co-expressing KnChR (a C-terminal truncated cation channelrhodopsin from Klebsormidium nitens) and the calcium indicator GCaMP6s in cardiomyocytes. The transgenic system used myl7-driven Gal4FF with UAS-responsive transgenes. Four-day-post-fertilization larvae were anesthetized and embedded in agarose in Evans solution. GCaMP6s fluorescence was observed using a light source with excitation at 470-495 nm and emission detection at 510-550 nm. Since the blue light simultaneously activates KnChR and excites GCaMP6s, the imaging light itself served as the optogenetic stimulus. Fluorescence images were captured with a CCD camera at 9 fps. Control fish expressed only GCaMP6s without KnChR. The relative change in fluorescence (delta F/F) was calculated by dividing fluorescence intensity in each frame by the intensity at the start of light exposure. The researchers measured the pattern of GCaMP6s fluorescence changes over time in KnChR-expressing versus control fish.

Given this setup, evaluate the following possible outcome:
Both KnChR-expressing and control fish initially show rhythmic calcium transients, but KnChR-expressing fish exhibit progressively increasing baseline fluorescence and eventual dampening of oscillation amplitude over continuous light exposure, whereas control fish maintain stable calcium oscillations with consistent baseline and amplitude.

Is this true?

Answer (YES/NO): NO